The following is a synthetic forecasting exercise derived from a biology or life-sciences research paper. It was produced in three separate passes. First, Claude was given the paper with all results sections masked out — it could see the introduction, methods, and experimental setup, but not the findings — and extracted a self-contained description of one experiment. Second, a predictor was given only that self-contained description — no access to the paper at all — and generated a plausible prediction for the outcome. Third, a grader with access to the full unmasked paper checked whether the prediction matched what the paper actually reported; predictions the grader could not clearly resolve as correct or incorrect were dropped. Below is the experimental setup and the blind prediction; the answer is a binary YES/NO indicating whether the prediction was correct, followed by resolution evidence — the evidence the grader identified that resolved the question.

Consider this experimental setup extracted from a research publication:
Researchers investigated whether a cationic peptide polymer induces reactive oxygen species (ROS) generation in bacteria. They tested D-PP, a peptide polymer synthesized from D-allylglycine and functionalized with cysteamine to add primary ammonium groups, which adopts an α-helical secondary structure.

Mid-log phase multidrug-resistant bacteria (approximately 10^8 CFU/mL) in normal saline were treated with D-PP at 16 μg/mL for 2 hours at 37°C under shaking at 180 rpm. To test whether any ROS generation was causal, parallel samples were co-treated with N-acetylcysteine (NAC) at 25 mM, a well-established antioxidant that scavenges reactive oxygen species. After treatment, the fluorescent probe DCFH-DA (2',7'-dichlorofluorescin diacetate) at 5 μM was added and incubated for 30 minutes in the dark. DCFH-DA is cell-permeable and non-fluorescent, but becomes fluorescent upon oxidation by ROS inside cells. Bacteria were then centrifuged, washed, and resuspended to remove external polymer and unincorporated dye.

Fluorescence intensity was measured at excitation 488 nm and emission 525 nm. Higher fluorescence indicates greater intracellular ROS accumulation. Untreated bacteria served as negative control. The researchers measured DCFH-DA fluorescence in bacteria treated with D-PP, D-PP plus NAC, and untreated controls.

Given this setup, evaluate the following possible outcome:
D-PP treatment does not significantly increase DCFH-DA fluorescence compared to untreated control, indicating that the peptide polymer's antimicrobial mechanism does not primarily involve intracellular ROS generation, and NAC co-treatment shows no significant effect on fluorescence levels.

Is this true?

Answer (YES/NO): NO